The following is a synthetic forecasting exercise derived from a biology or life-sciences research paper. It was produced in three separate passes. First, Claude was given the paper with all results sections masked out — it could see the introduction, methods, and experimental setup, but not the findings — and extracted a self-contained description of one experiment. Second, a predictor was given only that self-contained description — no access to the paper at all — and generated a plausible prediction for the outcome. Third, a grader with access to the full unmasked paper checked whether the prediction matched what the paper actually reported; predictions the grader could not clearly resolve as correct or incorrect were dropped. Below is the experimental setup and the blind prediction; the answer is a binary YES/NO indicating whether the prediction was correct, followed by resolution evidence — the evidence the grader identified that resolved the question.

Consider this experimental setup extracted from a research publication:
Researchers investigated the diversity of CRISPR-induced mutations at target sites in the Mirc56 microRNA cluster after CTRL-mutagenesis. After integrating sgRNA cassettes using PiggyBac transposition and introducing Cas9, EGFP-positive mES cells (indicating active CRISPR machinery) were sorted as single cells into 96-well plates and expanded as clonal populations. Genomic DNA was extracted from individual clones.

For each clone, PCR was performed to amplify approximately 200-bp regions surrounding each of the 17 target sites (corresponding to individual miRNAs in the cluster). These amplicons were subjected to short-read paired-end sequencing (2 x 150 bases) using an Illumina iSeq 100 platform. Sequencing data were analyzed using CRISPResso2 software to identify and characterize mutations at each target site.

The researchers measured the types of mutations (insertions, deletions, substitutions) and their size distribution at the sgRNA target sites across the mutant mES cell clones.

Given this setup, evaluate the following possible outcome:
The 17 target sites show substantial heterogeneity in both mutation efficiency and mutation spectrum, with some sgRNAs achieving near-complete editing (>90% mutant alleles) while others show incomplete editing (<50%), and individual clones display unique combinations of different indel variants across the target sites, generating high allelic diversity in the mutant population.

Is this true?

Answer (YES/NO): NO